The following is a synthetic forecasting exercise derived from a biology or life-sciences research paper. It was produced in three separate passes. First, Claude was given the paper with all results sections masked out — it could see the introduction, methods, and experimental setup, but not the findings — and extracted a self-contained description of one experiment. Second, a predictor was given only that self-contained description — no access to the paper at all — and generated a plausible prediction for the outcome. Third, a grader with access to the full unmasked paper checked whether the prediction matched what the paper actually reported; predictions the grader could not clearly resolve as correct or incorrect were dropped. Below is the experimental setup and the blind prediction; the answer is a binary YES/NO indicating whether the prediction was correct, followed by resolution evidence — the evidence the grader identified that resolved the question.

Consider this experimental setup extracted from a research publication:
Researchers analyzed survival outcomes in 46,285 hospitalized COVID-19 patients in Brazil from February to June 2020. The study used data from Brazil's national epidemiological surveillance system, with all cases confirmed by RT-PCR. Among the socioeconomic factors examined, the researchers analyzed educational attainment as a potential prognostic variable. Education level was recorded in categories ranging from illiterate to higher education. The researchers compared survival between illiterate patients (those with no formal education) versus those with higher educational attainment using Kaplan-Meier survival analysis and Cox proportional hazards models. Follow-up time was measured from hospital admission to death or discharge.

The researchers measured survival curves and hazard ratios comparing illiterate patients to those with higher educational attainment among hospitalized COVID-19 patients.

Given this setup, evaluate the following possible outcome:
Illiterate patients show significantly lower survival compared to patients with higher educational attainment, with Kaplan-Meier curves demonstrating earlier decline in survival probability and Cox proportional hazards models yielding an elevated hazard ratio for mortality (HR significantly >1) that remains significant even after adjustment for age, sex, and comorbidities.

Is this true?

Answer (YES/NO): NO